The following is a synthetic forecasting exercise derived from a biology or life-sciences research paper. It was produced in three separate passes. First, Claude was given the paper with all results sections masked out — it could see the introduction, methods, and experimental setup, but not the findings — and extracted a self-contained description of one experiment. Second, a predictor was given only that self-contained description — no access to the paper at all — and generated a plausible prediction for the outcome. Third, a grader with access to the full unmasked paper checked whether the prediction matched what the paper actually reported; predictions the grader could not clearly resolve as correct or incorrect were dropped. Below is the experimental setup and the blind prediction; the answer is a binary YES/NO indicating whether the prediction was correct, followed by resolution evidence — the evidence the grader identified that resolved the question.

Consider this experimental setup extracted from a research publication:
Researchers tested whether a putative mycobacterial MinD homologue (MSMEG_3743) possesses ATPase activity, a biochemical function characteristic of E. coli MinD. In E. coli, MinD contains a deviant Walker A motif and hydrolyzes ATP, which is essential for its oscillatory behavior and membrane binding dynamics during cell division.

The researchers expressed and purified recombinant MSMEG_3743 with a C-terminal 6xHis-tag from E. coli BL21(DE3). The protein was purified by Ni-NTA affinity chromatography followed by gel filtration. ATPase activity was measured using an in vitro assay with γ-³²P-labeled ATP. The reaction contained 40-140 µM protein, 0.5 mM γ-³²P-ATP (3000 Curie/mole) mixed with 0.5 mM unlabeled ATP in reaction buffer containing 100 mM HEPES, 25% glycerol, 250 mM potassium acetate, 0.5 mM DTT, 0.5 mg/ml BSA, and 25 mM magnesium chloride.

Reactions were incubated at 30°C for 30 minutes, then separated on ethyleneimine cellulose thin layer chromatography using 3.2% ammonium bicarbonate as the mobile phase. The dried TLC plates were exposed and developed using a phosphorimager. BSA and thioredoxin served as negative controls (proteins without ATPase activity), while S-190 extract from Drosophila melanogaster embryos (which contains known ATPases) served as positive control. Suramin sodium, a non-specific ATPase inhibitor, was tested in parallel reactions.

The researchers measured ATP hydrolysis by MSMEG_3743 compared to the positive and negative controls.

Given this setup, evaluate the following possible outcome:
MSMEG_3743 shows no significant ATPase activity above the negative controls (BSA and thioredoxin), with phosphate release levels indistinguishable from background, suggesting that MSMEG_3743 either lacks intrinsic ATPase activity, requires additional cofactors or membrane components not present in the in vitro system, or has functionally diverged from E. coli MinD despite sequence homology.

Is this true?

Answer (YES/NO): NO